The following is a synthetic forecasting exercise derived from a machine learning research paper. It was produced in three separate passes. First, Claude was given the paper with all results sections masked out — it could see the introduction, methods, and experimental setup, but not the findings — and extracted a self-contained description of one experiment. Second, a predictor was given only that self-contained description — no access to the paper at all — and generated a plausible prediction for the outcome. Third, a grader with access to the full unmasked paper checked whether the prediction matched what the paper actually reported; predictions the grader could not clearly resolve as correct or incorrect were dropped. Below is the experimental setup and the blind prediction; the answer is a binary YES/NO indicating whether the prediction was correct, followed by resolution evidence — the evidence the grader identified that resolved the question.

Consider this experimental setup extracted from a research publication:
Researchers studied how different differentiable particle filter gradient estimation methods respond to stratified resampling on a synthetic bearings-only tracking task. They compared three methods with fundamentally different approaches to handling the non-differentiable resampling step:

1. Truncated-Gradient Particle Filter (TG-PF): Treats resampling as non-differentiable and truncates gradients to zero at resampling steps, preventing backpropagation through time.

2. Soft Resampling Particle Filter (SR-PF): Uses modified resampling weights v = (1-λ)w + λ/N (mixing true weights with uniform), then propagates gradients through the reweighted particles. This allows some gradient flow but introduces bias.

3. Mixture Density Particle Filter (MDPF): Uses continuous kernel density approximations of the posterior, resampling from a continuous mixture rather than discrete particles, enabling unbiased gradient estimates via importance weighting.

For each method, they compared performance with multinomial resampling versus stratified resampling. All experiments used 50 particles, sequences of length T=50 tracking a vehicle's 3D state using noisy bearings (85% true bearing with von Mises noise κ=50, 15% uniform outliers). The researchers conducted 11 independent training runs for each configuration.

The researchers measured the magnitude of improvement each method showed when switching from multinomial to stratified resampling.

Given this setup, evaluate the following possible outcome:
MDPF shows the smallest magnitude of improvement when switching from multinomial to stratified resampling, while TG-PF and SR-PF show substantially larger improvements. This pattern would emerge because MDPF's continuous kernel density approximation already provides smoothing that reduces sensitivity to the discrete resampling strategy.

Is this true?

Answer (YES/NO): YES